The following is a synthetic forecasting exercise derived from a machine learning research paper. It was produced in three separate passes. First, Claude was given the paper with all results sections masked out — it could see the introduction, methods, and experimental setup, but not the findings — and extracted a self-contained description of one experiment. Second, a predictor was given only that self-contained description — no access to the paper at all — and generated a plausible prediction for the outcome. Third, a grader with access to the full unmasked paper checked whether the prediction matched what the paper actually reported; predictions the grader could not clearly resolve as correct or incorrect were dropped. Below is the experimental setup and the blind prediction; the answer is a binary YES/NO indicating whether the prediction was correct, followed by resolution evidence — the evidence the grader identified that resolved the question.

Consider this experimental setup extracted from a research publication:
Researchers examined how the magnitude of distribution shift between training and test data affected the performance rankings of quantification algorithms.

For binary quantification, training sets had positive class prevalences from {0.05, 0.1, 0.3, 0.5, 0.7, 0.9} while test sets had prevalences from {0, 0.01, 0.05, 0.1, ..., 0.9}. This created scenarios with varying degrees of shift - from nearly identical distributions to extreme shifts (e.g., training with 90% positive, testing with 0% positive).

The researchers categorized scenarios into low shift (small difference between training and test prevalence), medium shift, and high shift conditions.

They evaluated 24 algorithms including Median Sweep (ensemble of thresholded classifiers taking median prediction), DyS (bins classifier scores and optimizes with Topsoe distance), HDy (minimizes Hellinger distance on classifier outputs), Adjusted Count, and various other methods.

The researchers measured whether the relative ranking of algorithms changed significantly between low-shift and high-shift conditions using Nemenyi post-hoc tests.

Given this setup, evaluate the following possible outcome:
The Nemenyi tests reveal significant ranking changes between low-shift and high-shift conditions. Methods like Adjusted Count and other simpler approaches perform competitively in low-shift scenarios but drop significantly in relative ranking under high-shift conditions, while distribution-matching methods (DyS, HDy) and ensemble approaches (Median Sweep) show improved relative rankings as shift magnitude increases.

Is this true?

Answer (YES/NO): NO